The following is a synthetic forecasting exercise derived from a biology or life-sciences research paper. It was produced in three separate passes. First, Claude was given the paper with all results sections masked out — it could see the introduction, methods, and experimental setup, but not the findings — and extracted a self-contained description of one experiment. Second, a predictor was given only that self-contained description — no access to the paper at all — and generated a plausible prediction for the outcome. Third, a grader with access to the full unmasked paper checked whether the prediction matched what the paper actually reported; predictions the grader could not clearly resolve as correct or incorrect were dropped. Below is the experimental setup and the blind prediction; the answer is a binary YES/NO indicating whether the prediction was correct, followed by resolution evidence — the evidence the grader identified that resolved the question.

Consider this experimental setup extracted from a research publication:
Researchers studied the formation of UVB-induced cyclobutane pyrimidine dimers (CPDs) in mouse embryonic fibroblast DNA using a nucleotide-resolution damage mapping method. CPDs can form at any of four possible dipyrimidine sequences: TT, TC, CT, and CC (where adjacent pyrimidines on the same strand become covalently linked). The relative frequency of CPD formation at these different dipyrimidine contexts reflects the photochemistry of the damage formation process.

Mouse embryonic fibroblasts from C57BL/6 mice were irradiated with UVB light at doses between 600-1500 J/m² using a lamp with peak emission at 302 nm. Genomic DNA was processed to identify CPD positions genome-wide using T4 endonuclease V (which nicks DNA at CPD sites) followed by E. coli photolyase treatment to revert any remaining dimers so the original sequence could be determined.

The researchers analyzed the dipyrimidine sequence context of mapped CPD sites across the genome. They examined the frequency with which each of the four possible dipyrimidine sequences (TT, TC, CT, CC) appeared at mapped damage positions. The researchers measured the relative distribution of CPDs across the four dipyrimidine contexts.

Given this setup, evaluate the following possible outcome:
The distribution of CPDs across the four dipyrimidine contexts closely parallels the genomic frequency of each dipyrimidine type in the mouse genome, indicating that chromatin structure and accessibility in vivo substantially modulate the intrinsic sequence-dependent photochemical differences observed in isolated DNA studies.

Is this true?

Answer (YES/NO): NO